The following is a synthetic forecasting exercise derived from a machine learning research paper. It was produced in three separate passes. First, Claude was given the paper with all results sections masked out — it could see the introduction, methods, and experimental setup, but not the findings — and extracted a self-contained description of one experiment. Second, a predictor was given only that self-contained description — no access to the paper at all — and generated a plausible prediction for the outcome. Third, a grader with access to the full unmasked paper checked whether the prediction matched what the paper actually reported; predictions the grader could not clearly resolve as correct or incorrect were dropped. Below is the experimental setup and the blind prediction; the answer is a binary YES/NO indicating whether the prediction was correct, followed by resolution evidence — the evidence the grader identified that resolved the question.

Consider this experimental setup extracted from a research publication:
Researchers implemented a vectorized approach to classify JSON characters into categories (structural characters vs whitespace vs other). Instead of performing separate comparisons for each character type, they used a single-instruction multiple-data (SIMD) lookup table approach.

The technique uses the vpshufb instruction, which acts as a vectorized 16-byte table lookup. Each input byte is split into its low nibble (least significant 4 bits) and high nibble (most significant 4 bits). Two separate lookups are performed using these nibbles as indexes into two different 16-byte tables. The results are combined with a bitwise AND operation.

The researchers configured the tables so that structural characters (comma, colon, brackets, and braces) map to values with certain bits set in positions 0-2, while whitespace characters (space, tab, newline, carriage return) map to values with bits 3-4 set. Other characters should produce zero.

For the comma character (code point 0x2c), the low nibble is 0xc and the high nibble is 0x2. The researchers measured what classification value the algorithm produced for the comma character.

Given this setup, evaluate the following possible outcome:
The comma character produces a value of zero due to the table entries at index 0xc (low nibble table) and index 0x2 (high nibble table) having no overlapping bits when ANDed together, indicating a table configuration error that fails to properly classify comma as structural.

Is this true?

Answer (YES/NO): NO